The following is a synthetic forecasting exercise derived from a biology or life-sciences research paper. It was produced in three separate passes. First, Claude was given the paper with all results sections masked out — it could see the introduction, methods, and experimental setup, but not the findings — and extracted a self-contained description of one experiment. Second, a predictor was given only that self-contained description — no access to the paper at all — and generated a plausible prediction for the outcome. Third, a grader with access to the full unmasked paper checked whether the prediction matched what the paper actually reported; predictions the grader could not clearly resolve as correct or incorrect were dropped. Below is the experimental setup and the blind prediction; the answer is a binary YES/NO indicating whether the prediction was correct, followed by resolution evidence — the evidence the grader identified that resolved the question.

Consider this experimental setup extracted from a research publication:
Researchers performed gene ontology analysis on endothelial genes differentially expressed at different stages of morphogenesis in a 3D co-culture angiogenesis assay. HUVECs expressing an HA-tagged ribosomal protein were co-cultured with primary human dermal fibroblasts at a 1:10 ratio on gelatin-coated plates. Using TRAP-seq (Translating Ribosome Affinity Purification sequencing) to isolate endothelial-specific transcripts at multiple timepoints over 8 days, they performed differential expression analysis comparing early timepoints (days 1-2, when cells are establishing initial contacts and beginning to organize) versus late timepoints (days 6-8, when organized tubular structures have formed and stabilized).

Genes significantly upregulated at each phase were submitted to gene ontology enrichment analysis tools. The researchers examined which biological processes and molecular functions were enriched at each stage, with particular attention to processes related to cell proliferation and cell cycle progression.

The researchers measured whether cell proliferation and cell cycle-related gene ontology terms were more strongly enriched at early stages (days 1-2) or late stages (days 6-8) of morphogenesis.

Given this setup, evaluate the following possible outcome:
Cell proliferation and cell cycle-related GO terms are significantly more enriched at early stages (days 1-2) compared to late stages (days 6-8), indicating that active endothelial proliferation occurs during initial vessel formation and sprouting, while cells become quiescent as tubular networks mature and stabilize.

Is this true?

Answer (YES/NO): NO